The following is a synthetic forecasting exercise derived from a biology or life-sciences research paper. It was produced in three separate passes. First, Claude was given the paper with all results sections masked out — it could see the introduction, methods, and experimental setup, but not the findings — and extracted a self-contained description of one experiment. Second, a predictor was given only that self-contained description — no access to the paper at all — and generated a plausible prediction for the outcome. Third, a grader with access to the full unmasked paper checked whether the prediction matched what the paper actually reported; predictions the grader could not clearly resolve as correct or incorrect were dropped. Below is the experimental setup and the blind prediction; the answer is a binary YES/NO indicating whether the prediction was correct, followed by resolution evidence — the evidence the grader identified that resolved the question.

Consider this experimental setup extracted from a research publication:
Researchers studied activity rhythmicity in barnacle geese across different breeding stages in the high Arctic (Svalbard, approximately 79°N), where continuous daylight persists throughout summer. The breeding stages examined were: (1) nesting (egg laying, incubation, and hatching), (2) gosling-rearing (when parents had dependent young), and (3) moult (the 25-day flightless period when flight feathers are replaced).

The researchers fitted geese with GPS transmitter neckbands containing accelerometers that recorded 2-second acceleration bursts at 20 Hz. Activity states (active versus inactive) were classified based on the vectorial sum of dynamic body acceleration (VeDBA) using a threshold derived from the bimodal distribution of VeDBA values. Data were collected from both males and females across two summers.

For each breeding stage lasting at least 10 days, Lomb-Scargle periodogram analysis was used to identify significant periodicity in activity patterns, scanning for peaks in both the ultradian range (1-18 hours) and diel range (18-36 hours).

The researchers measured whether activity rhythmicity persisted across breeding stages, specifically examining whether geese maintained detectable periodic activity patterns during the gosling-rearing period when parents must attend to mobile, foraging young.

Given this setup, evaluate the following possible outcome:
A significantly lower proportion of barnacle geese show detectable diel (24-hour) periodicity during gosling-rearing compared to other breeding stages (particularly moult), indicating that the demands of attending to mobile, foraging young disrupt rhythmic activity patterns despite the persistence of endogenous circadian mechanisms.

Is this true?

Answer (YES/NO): NO